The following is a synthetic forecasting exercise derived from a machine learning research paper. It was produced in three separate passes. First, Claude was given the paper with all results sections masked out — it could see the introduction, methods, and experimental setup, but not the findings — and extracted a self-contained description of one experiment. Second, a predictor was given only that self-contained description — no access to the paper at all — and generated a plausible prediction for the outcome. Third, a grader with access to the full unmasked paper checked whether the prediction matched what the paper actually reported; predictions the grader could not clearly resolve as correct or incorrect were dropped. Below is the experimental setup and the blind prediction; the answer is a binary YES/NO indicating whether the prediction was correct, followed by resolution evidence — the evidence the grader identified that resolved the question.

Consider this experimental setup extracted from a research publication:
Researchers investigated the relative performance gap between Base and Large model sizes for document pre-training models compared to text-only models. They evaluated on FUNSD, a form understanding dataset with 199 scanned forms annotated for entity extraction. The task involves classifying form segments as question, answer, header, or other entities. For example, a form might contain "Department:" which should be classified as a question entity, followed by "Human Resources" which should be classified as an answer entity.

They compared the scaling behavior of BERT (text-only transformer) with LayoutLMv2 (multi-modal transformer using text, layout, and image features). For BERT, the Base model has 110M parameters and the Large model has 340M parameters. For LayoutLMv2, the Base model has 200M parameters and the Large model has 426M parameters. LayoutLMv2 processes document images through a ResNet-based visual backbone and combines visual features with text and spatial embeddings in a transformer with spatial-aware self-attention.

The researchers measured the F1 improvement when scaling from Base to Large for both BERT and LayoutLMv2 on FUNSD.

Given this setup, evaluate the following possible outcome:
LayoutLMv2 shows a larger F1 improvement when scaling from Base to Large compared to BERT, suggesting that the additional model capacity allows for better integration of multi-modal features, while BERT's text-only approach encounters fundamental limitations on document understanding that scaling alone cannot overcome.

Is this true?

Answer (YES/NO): NO